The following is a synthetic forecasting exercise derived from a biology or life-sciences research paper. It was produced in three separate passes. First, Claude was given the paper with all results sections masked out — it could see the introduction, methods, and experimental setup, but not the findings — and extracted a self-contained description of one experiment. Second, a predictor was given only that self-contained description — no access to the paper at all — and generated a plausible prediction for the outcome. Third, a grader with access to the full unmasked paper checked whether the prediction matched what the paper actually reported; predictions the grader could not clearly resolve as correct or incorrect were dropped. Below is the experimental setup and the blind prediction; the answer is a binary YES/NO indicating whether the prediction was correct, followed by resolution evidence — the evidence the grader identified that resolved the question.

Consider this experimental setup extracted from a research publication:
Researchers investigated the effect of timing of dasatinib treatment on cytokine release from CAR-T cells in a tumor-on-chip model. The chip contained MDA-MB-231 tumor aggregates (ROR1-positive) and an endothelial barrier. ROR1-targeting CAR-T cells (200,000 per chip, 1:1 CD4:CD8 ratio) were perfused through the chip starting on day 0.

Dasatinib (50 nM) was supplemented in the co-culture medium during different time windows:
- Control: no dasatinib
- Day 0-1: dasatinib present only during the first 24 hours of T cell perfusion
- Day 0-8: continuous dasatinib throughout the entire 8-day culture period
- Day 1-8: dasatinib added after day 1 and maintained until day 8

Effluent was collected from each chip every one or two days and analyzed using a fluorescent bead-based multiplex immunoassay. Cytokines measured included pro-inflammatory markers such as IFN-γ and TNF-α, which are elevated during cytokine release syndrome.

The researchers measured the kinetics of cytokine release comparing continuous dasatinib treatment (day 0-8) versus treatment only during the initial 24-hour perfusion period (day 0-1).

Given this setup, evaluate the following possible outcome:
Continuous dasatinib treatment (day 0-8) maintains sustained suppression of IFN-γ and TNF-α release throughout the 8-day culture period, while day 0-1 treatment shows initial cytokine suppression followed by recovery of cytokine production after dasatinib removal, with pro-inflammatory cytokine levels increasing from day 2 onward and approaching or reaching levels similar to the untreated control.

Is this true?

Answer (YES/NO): NO